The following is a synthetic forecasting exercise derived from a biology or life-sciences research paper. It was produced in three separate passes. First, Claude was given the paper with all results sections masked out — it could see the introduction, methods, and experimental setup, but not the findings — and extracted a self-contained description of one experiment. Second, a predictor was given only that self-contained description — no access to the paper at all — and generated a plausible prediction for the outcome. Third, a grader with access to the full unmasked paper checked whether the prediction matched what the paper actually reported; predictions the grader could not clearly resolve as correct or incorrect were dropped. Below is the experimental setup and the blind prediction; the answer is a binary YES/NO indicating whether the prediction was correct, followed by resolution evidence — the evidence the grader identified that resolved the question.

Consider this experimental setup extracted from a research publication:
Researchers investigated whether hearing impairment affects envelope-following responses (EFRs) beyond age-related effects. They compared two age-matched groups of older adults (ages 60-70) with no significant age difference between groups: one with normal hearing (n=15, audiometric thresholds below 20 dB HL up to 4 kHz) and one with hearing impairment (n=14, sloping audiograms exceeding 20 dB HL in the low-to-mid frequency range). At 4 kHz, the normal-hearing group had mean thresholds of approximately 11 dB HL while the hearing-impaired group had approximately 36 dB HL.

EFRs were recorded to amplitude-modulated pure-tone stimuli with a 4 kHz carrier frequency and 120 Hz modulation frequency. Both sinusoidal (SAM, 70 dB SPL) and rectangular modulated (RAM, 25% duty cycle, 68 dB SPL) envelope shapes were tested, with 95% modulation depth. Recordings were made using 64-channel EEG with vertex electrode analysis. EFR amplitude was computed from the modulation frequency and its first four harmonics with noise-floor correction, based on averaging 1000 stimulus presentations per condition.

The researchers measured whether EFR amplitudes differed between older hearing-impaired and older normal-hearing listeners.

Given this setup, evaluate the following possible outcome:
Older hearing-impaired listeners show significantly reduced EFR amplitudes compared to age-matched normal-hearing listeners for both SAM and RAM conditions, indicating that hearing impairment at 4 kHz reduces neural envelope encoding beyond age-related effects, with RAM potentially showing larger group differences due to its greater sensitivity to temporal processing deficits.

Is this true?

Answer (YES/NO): NO